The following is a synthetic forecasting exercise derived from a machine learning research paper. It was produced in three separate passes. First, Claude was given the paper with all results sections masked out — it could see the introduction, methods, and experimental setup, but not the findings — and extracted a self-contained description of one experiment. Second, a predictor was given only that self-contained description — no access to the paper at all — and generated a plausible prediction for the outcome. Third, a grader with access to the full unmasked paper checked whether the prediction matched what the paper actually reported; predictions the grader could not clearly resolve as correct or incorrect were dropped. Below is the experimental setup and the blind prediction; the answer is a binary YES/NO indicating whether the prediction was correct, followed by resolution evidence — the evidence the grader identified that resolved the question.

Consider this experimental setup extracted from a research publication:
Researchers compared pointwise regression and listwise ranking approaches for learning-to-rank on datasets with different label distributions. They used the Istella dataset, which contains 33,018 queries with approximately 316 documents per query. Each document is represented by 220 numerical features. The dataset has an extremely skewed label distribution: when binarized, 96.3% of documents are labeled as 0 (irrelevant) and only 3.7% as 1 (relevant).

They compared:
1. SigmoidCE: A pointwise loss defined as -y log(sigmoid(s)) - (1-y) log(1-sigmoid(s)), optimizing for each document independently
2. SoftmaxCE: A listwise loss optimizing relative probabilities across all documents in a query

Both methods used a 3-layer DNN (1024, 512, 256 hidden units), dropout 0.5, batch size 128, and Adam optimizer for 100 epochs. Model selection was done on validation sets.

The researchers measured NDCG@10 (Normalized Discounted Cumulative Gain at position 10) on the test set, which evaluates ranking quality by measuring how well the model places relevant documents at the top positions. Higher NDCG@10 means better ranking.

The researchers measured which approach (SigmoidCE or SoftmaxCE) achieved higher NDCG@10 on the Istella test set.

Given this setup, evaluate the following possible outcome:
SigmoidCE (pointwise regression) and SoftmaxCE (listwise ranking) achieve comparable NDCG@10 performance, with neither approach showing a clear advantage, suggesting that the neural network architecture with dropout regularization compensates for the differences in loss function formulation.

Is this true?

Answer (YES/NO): NO